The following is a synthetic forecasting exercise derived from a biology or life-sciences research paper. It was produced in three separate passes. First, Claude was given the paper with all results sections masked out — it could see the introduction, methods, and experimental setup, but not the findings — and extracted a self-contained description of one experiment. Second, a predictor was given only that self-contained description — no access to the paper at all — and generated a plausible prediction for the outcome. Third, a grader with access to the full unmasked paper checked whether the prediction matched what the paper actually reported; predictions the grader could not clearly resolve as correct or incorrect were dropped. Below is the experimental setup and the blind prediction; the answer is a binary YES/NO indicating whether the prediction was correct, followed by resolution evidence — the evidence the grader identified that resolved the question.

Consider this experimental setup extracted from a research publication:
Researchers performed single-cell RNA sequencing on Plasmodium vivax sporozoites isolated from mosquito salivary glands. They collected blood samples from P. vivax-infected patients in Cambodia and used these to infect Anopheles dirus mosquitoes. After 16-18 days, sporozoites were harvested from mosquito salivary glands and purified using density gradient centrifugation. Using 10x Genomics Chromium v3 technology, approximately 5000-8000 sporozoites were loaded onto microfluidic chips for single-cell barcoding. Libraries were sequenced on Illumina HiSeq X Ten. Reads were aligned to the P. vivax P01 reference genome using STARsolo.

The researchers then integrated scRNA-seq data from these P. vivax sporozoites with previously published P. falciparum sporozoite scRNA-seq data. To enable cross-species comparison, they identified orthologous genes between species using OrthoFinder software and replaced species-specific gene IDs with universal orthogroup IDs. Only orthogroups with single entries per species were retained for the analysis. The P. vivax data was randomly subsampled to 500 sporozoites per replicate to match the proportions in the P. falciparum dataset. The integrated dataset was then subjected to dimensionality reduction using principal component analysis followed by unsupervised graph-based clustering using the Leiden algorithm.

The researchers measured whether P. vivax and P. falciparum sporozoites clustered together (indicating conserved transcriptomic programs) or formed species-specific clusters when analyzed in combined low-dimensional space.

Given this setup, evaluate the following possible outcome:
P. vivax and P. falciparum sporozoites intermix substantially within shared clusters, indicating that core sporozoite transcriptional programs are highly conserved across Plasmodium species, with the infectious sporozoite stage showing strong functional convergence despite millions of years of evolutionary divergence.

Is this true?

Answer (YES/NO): YES